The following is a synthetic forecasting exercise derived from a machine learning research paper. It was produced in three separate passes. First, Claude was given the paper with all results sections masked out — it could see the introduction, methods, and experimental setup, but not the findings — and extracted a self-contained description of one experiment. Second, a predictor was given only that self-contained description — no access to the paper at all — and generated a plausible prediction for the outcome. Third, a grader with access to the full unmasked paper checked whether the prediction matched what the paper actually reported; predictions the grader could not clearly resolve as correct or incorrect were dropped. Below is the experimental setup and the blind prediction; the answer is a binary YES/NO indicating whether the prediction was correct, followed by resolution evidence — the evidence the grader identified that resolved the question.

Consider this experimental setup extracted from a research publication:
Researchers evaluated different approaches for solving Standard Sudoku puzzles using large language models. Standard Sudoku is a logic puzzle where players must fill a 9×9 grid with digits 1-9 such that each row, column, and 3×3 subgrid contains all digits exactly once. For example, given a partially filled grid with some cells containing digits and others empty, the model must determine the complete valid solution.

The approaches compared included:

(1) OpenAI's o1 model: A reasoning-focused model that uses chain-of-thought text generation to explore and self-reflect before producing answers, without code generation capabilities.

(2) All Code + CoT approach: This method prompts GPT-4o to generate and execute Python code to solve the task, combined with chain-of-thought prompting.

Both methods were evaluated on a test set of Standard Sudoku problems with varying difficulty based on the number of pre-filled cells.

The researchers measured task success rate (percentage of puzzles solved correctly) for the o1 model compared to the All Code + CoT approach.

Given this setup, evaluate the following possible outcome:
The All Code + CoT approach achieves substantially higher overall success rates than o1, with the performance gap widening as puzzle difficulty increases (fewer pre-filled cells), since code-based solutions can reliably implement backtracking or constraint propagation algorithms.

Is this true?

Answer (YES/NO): YES